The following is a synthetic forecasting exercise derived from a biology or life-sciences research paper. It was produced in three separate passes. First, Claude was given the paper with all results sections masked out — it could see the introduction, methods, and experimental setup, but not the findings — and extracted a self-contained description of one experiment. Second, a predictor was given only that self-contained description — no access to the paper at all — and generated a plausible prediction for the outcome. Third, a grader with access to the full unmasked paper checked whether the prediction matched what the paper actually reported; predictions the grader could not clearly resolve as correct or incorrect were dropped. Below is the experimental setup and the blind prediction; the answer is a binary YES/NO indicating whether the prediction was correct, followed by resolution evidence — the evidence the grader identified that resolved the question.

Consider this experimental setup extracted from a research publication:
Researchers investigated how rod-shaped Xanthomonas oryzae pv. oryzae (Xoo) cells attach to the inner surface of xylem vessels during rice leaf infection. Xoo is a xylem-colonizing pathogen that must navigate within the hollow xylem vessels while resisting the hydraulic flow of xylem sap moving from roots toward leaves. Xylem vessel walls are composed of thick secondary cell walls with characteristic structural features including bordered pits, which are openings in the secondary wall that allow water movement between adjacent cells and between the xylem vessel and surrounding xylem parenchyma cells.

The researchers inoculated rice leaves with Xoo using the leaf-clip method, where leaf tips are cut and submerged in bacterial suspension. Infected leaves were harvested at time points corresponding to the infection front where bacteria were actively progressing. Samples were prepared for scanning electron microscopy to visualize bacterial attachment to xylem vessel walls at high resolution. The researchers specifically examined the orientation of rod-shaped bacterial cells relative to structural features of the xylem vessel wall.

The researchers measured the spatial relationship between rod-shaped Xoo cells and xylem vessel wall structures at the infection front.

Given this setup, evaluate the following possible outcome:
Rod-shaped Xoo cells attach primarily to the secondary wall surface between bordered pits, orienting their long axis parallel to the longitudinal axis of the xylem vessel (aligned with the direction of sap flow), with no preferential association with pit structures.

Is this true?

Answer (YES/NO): NO